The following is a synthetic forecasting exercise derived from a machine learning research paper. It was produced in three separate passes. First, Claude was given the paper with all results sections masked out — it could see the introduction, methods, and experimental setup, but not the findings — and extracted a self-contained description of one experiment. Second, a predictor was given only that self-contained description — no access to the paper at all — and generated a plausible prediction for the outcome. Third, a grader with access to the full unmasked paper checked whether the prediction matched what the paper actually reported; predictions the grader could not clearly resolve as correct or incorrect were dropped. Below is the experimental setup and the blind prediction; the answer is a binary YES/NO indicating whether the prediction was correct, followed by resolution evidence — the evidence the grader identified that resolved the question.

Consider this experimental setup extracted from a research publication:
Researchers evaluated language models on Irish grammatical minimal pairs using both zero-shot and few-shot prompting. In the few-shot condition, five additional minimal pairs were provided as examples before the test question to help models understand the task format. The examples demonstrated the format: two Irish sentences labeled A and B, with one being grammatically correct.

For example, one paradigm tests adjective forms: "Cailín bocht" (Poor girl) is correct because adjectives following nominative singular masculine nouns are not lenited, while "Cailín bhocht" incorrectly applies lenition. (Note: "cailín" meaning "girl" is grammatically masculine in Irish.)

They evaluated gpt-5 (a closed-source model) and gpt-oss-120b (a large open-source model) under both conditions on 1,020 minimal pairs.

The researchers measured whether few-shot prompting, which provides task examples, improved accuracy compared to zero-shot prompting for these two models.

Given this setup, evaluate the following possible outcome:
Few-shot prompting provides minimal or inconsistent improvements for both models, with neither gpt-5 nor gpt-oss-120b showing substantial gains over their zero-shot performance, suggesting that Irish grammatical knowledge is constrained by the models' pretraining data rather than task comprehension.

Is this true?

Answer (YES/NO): NO